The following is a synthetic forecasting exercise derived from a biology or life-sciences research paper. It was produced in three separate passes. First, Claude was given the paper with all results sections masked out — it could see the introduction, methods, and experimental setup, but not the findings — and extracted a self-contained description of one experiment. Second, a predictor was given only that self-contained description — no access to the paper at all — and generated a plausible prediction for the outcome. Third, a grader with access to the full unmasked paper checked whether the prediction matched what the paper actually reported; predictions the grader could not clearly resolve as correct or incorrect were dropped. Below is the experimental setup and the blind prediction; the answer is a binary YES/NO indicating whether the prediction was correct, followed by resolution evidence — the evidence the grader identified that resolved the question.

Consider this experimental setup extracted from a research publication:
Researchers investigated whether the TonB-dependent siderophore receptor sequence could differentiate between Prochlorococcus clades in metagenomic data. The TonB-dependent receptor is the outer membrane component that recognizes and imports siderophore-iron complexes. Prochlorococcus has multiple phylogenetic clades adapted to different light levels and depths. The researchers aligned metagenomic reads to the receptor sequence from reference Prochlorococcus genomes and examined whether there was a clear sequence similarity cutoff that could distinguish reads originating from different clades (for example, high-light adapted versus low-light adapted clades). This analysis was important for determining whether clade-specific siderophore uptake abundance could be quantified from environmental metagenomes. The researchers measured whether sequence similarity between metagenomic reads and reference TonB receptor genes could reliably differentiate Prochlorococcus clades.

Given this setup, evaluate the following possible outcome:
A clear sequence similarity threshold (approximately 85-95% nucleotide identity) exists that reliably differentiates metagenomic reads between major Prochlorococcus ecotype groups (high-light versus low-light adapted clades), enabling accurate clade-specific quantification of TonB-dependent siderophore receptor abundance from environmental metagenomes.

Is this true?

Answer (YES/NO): NO